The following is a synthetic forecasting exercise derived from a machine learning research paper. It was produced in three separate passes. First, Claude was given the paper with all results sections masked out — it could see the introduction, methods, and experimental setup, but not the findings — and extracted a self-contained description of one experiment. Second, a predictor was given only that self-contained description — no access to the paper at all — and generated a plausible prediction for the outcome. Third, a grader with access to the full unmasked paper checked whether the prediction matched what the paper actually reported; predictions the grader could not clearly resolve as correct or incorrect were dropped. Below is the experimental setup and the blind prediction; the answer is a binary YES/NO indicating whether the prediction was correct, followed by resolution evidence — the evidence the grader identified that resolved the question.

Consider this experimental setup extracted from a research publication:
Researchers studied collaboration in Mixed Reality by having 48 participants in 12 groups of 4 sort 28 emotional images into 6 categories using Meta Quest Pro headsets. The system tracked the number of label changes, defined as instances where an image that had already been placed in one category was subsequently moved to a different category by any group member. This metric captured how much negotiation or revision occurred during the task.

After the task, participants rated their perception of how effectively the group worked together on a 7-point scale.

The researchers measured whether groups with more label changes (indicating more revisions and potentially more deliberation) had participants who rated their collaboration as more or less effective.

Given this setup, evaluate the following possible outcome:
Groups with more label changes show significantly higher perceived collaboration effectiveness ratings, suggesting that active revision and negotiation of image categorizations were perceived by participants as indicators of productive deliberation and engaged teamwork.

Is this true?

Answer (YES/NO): NO